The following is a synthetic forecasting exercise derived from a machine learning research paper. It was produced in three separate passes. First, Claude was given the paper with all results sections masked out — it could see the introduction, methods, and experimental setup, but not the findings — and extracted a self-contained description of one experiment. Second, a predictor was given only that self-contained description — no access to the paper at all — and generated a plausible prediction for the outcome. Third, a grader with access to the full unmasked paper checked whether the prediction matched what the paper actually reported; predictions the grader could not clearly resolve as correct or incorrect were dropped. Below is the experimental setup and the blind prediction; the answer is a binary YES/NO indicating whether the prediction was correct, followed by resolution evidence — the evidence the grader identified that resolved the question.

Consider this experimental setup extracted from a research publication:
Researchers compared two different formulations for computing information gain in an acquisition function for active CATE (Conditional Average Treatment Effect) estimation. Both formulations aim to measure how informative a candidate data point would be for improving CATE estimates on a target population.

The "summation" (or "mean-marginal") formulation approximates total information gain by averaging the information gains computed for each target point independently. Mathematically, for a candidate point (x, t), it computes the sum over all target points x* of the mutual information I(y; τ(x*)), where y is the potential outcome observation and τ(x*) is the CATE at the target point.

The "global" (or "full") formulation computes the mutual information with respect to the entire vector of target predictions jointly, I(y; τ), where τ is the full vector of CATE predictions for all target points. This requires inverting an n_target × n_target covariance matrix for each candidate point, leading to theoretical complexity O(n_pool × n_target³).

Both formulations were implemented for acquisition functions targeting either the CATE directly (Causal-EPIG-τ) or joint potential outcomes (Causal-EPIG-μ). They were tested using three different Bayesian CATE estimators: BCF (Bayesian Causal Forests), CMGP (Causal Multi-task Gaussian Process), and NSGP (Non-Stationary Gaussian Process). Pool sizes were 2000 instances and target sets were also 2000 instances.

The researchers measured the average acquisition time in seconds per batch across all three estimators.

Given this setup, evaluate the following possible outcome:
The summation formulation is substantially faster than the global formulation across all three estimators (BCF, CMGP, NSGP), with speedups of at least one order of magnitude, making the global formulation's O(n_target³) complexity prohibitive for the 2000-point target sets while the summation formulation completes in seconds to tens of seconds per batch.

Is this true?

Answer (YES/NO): NO